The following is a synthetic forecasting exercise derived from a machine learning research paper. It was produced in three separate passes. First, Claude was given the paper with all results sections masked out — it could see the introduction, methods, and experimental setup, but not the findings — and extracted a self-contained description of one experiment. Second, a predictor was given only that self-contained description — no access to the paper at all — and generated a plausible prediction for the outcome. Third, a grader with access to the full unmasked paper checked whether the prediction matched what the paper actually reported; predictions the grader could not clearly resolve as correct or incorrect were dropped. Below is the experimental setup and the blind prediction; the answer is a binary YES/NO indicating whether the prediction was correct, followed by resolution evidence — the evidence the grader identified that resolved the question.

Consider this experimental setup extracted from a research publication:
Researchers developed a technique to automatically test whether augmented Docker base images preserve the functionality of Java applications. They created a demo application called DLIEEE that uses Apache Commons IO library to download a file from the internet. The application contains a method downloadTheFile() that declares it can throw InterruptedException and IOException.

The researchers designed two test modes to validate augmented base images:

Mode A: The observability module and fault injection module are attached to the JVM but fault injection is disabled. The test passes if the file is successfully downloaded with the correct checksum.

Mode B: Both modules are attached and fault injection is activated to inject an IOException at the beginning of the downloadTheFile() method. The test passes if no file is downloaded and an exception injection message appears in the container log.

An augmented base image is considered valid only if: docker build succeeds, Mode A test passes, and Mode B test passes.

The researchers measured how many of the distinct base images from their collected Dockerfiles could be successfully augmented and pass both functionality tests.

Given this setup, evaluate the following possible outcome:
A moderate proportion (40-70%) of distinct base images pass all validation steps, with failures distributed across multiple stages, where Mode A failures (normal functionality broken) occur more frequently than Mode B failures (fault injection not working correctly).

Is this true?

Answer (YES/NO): NO